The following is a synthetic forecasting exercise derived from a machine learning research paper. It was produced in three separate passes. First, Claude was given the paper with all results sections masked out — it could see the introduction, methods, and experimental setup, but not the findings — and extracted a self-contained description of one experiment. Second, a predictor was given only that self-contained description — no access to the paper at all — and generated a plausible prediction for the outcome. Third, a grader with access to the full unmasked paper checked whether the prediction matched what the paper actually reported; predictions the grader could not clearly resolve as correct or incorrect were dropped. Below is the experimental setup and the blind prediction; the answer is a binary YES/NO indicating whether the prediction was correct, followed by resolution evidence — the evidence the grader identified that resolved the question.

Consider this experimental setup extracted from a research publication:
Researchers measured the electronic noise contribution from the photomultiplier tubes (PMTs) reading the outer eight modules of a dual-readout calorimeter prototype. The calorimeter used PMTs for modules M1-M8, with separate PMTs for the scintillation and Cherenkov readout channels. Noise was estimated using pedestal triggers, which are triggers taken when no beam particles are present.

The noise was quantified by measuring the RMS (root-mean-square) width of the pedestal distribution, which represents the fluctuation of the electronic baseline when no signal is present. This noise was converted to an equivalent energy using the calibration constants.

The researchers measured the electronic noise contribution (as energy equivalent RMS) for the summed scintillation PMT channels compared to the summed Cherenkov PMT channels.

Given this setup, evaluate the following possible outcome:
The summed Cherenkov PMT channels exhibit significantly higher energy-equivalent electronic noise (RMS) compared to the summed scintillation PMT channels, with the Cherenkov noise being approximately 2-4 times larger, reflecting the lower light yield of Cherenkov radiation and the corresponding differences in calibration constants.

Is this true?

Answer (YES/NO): NO